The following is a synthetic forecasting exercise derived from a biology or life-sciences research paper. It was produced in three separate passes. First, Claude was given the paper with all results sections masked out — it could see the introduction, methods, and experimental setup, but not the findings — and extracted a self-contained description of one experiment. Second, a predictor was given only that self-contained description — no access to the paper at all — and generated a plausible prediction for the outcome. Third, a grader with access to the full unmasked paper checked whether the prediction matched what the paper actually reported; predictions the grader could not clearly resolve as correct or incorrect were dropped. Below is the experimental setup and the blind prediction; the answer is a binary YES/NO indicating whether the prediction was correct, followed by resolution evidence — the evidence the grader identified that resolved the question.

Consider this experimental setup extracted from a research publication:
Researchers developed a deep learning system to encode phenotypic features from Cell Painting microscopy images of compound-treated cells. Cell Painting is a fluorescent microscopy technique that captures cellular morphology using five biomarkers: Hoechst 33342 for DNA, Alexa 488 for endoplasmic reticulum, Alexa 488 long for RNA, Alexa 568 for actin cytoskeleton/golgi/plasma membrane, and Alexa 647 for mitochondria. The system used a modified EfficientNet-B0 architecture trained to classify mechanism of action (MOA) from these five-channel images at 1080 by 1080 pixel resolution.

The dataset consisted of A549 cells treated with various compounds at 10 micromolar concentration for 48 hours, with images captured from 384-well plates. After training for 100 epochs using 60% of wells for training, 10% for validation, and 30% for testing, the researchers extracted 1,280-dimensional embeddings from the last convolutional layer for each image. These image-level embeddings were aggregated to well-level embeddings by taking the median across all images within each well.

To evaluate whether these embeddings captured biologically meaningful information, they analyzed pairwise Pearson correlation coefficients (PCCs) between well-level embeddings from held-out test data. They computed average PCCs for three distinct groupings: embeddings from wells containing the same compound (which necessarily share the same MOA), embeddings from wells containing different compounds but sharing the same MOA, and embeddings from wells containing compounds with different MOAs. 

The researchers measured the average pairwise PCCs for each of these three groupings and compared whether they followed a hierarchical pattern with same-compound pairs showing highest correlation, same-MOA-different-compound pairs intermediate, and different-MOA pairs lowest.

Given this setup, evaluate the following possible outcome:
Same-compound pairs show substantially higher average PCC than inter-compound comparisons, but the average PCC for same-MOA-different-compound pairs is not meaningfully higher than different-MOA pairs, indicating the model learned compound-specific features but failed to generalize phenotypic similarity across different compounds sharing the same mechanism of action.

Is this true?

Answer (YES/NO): NO